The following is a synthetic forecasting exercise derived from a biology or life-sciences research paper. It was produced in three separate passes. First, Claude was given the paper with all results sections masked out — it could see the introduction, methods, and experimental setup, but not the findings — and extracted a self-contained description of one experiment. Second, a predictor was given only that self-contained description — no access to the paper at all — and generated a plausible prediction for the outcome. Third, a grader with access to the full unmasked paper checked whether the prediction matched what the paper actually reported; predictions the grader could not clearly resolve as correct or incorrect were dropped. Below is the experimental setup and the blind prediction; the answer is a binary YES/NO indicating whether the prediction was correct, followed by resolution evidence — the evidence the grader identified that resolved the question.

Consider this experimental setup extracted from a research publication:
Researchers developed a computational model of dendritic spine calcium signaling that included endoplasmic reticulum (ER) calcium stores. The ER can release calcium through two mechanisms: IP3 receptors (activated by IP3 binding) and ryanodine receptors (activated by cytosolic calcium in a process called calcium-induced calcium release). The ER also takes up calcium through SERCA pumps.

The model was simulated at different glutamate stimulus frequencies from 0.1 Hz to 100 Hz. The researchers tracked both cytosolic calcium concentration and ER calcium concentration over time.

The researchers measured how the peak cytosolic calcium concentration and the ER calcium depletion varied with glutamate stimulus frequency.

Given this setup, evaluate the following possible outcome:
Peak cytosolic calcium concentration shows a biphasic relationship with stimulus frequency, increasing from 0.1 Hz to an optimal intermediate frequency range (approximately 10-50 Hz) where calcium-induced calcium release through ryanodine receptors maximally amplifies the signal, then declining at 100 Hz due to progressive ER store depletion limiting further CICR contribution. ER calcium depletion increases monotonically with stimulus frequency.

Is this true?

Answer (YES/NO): NO